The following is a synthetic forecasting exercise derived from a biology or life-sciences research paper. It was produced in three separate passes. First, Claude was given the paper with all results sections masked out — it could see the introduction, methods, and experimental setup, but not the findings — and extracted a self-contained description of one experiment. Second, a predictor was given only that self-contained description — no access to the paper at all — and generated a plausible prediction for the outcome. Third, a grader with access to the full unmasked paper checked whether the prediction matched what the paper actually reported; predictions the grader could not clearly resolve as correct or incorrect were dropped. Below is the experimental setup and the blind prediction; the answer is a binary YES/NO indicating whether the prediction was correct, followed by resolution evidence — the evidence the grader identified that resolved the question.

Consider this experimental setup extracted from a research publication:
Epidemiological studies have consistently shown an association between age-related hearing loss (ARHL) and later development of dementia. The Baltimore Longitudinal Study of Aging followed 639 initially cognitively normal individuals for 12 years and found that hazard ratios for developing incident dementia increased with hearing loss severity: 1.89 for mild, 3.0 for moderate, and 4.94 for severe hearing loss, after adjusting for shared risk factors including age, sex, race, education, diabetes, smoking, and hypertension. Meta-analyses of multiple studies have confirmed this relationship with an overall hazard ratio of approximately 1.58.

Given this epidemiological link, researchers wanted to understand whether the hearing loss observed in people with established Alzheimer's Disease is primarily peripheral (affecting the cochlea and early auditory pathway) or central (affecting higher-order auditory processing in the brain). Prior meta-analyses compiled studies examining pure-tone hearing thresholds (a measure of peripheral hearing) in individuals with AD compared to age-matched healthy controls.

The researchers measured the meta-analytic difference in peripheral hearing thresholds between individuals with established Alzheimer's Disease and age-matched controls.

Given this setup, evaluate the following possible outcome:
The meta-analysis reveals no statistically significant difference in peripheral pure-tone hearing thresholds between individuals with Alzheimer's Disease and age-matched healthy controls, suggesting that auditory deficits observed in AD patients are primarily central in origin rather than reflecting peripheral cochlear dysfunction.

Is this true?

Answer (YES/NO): NO